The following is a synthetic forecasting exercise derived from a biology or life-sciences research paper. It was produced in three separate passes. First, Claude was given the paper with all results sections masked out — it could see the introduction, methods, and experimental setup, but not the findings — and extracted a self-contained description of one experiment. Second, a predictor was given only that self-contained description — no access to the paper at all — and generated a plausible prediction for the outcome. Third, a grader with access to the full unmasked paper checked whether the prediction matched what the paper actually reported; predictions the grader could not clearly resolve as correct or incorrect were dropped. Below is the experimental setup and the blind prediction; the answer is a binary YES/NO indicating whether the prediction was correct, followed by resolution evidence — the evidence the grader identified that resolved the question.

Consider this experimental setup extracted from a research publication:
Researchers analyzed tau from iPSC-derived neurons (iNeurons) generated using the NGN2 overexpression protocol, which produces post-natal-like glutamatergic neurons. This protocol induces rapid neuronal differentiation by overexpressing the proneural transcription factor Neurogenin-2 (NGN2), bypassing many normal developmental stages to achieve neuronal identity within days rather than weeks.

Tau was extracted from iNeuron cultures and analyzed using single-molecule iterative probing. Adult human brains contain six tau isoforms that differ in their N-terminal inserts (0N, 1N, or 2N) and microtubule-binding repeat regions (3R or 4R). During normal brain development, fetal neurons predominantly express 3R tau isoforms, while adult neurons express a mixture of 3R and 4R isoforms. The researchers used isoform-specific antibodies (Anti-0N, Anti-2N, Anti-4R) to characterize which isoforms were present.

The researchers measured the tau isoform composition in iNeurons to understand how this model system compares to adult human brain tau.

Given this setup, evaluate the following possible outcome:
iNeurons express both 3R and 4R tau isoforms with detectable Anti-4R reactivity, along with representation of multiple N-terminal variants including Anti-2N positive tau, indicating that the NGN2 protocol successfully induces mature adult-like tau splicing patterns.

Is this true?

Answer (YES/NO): NO